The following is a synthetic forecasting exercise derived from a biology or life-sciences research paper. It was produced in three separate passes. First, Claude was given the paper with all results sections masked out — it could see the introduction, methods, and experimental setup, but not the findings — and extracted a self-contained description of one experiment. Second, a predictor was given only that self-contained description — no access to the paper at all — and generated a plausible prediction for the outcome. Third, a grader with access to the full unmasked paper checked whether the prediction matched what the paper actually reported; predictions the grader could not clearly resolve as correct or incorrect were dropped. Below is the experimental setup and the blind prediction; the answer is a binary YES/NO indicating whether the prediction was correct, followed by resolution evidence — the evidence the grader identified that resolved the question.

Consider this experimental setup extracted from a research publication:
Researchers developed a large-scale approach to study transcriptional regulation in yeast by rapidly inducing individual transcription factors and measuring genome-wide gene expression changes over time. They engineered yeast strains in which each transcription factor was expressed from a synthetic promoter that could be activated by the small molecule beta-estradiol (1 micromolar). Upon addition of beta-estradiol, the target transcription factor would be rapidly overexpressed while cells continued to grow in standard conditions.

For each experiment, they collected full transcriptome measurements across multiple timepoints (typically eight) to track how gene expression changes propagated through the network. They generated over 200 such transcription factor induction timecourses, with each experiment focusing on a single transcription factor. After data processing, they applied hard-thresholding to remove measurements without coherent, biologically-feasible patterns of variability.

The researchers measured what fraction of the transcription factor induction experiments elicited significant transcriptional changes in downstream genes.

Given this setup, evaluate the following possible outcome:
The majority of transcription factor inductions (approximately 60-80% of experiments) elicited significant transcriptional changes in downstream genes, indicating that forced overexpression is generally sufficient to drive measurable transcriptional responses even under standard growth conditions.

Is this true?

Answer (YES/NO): YES